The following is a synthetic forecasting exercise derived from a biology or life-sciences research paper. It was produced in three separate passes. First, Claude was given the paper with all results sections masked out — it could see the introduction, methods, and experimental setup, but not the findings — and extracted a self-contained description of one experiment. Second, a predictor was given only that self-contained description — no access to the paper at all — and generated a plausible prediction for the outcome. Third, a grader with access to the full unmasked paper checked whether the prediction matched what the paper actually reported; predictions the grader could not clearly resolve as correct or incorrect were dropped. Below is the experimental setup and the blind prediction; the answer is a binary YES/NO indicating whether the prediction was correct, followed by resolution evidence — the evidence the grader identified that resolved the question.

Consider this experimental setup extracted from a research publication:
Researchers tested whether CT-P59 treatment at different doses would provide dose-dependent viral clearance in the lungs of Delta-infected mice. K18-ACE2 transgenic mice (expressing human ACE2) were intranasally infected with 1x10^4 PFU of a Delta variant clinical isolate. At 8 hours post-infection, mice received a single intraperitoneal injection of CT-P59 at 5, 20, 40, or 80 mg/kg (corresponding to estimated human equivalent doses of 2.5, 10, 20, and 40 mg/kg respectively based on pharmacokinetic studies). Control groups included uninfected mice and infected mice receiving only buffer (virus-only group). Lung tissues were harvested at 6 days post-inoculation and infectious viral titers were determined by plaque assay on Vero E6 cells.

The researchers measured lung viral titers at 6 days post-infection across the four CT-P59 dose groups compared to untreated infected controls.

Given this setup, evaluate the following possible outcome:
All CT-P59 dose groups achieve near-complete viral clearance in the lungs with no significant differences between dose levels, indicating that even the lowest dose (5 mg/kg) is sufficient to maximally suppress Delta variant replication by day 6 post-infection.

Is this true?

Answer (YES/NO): YES